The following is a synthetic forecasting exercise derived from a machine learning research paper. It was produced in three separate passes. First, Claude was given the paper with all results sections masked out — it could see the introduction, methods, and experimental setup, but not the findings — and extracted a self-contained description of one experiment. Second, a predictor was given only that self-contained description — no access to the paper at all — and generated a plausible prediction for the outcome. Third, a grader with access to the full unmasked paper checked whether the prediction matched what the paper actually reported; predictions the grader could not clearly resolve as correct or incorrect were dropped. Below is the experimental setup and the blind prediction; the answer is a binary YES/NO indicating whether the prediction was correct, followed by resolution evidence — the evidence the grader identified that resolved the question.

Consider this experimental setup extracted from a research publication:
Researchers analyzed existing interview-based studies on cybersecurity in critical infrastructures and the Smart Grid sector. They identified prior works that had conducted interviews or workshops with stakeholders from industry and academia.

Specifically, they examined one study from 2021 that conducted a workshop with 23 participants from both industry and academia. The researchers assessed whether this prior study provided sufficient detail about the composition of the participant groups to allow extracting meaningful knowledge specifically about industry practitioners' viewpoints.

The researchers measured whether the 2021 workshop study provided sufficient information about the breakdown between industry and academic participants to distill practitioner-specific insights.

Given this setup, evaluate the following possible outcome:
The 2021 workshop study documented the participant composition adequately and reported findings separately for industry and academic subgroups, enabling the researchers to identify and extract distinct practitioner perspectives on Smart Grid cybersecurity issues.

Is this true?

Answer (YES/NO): NO